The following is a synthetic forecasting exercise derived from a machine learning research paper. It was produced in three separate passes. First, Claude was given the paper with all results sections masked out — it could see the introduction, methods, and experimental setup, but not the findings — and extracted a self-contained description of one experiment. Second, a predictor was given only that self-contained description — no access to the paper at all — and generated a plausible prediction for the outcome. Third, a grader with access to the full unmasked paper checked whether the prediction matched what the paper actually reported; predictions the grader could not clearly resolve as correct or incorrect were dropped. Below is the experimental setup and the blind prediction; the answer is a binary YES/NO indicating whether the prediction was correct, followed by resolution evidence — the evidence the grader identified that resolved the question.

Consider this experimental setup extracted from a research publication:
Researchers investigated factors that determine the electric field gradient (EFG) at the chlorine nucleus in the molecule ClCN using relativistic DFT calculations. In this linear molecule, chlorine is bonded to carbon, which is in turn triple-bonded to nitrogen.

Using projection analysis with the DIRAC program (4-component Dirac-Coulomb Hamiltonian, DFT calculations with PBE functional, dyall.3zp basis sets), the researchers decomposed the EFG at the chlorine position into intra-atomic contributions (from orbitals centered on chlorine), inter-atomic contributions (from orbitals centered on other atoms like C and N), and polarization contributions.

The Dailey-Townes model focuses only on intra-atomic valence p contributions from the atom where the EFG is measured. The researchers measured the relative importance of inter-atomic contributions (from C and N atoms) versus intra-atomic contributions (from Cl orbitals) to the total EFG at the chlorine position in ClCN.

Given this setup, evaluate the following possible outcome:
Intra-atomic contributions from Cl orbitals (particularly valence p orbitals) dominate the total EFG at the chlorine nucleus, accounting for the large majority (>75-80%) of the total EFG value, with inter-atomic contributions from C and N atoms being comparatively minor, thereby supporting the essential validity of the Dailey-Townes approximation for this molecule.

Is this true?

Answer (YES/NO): NO